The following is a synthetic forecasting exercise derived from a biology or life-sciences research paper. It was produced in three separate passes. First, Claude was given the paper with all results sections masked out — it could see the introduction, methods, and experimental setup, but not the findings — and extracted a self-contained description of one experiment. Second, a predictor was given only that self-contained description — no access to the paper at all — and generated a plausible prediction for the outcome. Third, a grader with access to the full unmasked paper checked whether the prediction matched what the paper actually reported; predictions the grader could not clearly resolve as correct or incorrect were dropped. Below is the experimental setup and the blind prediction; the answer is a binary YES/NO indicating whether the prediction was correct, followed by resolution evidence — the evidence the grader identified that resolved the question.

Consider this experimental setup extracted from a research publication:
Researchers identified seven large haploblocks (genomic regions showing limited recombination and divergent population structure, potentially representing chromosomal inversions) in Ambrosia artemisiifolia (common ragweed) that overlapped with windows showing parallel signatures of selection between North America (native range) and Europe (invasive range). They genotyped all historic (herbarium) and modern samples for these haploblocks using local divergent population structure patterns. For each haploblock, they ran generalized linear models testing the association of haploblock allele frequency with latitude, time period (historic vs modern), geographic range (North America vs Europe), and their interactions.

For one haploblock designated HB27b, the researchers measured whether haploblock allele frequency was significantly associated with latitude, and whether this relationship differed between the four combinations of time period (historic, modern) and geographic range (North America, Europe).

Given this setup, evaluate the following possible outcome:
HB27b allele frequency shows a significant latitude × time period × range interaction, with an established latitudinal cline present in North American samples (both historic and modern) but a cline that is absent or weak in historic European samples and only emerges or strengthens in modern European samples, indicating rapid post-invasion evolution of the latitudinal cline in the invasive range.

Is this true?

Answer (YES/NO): YES